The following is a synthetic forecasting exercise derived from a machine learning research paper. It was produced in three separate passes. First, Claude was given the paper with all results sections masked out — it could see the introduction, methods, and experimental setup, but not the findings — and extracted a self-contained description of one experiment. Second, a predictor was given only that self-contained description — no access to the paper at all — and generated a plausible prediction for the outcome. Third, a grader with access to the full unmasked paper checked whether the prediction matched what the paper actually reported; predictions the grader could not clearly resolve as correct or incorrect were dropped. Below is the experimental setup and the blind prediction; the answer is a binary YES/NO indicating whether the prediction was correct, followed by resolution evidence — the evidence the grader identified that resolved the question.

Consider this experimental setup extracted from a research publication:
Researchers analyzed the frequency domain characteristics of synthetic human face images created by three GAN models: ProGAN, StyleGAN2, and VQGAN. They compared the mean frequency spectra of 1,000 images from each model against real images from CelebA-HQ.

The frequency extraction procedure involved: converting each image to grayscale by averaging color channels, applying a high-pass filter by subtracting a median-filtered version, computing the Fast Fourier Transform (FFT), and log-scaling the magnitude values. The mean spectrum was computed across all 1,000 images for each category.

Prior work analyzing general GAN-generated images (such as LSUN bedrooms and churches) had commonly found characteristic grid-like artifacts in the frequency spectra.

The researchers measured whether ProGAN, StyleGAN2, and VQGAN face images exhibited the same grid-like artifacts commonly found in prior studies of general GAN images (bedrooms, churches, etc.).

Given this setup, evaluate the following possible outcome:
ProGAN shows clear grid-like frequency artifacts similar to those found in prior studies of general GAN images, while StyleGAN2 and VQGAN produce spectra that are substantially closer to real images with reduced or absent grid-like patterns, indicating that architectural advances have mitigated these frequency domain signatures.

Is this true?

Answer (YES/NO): NO